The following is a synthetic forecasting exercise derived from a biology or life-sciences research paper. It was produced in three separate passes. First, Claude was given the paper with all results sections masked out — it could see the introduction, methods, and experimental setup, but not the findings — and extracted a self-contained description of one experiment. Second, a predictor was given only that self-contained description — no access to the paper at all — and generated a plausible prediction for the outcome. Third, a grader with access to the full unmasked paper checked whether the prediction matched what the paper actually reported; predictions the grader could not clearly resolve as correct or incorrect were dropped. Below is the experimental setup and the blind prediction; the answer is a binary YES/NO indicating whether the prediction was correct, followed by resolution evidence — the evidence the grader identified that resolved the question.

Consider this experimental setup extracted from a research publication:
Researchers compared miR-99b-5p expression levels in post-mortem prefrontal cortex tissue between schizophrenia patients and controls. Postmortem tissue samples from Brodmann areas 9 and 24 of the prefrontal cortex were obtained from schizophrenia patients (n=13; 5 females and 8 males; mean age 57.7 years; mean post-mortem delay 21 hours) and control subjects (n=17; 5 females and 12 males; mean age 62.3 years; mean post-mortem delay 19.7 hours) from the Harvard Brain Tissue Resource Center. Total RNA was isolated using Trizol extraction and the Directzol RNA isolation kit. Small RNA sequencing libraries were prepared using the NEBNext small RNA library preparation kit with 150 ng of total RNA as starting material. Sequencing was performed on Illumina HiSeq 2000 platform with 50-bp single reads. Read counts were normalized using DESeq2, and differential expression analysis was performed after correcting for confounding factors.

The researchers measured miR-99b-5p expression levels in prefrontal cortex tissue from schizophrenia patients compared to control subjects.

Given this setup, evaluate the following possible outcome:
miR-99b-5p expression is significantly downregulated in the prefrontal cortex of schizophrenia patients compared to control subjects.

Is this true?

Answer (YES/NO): YES